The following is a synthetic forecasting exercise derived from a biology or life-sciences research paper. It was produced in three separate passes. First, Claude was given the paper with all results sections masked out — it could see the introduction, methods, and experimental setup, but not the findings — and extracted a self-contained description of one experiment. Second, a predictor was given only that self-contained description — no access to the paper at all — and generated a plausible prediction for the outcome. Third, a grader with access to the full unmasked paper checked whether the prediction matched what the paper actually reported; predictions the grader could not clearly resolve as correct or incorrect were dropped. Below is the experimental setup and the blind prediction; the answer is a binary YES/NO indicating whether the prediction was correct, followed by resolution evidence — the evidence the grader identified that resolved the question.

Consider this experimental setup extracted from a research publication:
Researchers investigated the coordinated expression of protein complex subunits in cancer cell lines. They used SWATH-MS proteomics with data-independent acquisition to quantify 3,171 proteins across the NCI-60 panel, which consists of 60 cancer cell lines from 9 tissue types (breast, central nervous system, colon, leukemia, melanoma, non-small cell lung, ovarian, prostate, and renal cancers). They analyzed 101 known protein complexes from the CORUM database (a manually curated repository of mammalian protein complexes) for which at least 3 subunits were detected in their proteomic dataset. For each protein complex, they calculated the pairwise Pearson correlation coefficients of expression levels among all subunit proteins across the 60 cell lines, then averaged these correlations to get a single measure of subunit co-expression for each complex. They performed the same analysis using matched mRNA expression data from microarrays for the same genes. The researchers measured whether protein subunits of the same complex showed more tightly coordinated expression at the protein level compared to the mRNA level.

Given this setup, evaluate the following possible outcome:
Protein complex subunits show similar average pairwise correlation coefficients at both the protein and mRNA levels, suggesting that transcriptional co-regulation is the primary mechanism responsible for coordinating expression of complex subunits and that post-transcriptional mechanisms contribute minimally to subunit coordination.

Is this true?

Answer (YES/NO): NO